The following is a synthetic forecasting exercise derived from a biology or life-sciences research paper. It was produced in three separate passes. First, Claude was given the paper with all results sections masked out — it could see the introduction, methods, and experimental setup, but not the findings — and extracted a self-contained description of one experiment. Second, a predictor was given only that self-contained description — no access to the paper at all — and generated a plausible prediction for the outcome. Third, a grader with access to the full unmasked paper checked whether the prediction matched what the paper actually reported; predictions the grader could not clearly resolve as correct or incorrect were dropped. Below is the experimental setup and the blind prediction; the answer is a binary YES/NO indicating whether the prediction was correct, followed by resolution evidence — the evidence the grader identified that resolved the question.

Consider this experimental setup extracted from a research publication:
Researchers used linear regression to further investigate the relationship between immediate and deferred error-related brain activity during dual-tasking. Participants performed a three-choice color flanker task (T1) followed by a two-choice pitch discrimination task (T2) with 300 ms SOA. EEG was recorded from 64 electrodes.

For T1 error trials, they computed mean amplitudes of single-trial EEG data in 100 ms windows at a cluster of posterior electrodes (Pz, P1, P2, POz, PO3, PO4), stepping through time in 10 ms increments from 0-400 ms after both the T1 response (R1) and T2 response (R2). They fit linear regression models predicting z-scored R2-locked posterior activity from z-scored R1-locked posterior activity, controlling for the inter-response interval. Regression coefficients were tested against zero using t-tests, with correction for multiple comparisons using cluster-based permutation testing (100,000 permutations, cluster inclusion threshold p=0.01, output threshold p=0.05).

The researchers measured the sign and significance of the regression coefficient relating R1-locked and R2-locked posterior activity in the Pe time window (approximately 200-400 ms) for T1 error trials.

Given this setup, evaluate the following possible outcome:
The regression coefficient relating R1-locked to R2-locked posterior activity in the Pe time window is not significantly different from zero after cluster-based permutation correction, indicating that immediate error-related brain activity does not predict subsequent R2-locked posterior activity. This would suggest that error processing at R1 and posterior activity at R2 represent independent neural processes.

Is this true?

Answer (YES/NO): NO